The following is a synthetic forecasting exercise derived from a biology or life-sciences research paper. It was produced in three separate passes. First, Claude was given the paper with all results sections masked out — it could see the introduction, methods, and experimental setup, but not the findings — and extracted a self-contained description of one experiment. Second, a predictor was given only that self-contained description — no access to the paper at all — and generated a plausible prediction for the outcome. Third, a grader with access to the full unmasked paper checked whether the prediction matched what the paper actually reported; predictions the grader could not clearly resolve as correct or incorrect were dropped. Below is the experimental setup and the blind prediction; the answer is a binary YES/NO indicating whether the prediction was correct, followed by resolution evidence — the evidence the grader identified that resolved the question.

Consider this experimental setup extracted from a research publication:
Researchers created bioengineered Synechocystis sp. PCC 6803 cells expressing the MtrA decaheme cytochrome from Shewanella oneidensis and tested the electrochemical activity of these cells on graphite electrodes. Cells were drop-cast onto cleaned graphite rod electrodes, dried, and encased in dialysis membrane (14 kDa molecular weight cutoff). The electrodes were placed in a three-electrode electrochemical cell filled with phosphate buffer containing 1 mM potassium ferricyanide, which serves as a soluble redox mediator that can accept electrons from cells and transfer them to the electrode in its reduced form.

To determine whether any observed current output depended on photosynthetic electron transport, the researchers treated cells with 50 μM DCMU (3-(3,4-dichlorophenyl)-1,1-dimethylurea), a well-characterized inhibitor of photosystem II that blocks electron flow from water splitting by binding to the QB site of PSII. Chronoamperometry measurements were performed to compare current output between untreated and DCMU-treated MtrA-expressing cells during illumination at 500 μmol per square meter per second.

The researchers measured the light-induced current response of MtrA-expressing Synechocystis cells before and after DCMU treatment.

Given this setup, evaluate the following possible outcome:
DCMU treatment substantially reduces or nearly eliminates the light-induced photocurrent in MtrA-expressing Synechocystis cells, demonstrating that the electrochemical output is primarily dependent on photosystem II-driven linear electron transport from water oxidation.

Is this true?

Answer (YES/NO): YES